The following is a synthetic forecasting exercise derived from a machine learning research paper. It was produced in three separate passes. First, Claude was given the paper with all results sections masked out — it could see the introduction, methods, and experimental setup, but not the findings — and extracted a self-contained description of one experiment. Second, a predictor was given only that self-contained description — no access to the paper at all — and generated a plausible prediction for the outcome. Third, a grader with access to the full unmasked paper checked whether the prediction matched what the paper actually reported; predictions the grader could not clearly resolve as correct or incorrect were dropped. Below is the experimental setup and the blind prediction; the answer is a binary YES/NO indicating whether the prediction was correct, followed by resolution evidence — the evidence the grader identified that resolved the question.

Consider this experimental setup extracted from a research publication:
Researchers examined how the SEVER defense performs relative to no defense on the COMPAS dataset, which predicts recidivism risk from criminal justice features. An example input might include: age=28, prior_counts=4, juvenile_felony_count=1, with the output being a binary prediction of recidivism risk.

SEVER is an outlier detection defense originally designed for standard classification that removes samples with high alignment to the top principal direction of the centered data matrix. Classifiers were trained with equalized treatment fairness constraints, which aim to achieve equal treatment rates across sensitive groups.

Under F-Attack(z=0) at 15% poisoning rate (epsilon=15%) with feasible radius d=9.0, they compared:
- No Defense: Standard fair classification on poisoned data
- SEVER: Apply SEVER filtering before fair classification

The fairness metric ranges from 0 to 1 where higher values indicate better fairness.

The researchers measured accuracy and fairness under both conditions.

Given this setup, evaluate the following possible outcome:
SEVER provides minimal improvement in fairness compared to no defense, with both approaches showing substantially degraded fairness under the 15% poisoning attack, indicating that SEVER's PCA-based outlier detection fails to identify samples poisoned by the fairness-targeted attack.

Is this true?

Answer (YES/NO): NO